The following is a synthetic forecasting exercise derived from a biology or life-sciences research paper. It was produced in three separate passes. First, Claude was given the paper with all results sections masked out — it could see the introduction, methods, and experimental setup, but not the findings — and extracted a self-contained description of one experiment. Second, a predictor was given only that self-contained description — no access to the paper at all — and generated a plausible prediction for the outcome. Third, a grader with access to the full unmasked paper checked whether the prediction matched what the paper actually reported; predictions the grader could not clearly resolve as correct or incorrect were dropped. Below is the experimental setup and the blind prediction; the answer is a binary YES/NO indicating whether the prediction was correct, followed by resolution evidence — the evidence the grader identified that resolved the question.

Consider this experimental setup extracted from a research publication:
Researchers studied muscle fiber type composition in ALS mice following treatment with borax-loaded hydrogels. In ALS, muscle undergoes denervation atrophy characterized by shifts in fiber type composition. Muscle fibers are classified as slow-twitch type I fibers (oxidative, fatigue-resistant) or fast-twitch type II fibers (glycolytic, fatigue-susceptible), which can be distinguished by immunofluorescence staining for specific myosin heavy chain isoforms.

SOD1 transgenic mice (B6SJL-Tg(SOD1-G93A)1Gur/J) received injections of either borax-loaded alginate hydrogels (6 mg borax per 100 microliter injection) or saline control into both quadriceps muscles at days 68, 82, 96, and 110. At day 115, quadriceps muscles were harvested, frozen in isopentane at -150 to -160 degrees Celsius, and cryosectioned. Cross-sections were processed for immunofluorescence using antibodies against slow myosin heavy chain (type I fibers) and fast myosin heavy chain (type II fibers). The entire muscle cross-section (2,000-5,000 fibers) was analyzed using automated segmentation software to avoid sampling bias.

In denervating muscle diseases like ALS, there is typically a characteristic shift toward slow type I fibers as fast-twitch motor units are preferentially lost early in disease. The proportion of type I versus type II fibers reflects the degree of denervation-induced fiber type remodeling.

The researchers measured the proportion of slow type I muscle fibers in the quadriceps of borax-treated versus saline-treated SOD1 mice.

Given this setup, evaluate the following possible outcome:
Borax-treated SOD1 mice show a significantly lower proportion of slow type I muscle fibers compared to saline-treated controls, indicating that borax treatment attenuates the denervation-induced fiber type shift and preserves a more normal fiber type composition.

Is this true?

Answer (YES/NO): YES